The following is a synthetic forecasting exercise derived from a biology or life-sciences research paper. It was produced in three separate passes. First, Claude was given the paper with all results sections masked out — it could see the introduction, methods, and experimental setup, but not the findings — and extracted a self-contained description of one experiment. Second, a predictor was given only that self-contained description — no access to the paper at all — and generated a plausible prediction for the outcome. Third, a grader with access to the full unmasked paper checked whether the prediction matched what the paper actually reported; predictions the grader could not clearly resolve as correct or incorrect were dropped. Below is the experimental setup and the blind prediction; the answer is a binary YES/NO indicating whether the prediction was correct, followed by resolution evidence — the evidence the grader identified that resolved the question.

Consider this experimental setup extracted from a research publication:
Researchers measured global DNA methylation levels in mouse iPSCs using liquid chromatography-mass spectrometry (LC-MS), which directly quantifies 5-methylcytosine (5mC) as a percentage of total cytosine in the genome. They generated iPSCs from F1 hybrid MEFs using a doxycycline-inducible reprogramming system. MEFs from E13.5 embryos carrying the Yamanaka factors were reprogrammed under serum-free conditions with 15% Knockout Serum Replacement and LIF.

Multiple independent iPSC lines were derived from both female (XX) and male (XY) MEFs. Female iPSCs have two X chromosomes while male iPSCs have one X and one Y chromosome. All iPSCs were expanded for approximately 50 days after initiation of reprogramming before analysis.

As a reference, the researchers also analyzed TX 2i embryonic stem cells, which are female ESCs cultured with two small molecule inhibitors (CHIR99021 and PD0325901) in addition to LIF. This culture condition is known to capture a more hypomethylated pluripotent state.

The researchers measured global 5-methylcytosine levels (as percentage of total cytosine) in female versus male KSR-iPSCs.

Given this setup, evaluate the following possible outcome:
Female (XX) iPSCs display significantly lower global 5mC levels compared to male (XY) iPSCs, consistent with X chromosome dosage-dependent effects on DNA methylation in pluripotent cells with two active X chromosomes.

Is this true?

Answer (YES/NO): NO